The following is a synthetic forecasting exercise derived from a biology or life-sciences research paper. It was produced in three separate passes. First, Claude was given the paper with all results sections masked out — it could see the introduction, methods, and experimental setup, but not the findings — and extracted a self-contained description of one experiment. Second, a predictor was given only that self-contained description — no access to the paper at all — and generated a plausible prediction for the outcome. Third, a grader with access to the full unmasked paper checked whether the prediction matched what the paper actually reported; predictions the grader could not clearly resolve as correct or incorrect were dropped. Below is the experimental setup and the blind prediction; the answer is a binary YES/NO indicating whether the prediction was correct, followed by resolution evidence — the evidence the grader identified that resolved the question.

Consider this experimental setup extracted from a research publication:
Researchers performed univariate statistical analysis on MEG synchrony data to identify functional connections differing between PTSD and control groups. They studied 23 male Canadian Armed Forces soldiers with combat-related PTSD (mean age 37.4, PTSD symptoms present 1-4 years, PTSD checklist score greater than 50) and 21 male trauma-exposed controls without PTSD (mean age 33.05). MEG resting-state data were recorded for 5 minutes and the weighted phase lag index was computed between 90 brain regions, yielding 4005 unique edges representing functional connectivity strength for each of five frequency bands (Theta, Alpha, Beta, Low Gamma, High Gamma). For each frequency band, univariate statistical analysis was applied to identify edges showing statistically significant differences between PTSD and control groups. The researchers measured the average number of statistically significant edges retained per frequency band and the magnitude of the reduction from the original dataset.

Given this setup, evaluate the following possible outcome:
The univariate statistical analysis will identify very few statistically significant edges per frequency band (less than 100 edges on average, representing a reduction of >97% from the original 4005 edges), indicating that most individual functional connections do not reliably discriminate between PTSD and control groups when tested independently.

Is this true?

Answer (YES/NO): YES